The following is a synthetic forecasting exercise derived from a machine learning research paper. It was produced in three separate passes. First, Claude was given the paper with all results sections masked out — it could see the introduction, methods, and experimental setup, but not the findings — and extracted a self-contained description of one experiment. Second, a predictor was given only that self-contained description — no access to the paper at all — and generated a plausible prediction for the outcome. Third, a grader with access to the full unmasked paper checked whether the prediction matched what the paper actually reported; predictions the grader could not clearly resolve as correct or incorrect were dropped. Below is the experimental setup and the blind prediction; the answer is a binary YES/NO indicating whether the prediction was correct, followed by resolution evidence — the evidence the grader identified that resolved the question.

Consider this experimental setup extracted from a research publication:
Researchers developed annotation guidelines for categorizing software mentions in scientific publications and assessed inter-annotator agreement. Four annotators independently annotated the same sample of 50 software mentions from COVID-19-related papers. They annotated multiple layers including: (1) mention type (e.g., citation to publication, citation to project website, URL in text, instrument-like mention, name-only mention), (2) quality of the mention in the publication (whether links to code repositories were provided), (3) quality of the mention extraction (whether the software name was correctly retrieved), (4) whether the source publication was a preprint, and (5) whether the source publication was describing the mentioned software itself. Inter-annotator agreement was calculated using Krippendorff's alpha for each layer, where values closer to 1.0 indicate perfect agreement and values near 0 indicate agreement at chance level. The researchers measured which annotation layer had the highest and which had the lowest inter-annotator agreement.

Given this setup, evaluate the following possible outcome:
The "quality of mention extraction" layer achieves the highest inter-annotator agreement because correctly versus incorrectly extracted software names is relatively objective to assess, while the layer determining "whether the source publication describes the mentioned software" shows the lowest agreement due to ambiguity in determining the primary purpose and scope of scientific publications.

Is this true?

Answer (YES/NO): NO